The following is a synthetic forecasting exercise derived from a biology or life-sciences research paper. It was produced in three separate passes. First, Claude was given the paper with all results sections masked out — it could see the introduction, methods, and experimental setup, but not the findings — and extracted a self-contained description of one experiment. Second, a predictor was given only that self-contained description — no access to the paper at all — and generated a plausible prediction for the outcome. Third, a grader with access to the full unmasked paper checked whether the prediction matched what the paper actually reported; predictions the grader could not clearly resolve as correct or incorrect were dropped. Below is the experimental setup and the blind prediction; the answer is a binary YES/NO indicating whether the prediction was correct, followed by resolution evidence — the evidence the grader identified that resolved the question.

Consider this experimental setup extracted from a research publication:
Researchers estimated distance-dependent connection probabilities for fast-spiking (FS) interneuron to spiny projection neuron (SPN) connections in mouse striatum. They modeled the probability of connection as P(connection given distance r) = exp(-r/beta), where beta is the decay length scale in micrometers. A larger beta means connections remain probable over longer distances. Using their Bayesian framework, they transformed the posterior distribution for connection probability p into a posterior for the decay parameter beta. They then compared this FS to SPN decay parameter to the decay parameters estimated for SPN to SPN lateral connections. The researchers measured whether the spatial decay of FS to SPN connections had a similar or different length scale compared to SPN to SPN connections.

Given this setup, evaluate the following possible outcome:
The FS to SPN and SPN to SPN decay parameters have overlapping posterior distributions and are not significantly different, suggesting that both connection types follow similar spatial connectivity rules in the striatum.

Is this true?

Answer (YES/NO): NO